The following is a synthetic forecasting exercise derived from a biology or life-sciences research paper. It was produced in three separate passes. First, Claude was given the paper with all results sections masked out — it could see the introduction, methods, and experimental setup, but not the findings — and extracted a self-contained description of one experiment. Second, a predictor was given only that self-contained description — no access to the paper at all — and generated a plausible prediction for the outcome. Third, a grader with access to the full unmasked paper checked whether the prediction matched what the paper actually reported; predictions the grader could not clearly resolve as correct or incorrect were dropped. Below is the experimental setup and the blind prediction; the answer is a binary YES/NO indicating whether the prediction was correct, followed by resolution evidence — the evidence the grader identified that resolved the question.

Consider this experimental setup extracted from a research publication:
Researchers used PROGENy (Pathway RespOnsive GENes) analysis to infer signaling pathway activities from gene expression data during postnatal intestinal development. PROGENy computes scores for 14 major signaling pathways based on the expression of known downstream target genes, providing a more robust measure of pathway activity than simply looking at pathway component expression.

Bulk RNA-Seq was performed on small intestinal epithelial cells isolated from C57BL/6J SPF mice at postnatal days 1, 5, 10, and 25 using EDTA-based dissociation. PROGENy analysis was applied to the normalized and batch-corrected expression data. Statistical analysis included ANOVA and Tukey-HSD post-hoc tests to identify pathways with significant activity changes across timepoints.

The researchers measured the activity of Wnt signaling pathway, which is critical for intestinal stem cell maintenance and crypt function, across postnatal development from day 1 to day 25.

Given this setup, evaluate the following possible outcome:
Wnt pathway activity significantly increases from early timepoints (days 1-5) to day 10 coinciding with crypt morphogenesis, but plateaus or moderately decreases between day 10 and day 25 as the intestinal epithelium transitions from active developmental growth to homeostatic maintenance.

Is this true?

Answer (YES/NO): NO